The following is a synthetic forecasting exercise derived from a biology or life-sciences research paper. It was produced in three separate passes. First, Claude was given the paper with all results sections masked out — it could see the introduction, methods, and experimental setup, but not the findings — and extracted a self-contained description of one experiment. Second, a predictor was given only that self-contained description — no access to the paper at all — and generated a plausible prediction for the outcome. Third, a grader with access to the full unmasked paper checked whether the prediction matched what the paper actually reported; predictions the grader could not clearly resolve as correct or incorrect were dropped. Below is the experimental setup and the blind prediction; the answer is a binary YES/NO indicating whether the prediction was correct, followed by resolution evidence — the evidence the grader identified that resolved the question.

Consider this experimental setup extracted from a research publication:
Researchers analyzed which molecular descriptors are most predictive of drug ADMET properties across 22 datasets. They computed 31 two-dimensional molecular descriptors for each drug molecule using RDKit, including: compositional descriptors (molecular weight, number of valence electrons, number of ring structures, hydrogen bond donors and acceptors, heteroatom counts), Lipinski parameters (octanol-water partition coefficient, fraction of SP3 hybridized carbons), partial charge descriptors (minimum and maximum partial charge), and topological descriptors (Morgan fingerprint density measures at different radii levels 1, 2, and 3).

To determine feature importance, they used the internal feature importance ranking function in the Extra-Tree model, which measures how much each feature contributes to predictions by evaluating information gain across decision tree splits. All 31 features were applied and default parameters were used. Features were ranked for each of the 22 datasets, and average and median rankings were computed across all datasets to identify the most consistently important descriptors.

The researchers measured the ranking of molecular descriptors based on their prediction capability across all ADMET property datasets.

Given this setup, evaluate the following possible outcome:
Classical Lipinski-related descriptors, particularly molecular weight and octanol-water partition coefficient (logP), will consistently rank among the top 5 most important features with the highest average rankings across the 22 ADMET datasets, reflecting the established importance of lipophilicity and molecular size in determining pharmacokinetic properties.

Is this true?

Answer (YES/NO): NO